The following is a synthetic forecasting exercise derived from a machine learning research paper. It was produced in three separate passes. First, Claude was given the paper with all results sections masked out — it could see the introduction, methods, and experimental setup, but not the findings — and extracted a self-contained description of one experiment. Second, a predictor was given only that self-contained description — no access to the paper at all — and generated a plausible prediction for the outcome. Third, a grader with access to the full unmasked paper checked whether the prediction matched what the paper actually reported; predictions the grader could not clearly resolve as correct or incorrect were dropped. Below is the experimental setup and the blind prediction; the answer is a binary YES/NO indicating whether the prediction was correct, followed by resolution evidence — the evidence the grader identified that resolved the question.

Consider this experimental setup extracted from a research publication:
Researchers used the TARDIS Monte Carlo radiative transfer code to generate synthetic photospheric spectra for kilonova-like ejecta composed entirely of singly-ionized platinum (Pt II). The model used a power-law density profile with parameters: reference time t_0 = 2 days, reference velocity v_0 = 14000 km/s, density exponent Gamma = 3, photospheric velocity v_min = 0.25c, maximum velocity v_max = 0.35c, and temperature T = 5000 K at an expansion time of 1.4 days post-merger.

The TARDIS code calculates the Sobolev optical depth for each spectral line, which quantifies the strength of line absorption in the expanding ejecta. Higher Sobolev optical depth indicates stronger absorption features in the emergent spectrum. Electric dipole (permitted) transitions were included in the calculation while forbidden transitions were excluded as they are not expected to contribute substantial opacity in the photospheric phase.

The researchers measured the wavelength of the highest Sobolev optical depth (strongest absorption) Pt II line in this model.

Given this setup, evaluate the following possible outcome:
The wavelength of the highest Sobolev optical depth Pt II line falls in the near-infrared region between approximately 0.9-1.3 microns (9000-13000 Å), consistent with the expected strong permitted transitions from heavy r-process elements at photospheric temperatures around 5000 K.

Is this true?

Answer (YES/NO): NO